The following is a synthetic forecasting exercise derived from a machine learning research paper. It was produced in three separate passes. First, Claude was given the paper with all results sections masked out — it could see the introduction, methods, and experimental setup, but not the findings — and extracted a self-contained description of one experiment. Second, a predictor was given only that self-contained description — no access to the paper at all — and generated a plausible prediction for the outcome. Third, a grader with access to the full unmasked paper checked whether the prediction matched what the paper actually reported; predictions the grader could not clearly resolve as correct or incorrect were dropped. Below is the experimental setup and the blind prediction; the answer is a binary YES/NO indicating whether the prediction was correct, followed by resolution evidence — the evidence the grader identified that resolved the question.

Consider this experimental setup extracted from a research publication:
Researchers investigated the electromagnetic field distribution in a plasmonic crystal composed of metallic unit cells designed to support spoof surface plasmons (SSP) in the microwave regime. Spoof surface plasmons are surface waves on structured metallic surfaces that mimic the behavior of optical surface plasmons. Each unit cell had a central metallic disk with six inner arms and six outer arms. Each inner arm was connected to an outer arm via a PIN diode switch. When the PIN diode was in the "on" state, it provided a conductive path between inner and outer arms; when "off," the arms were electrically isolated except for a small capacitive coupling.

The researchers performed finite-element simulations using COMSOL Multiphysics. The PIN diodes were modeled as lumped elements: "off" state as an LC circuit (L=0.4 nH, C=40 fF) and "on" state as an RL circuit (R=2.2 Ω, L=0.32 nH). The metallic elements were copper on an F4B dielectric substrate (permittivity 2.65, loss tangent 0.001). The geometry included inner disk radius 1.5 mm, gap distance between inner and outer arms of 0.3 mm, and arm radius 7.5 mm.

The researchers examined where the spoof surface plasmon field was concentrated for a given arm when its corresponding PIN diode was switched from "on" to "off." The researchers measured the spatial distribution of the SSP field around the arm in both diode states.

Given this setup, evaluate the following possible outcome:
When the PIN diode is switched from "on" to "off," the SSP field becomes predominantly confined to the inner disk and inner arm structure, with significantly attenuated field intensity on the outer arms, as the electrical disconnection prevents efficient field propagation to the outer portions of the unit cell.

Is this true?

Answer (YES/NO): YES